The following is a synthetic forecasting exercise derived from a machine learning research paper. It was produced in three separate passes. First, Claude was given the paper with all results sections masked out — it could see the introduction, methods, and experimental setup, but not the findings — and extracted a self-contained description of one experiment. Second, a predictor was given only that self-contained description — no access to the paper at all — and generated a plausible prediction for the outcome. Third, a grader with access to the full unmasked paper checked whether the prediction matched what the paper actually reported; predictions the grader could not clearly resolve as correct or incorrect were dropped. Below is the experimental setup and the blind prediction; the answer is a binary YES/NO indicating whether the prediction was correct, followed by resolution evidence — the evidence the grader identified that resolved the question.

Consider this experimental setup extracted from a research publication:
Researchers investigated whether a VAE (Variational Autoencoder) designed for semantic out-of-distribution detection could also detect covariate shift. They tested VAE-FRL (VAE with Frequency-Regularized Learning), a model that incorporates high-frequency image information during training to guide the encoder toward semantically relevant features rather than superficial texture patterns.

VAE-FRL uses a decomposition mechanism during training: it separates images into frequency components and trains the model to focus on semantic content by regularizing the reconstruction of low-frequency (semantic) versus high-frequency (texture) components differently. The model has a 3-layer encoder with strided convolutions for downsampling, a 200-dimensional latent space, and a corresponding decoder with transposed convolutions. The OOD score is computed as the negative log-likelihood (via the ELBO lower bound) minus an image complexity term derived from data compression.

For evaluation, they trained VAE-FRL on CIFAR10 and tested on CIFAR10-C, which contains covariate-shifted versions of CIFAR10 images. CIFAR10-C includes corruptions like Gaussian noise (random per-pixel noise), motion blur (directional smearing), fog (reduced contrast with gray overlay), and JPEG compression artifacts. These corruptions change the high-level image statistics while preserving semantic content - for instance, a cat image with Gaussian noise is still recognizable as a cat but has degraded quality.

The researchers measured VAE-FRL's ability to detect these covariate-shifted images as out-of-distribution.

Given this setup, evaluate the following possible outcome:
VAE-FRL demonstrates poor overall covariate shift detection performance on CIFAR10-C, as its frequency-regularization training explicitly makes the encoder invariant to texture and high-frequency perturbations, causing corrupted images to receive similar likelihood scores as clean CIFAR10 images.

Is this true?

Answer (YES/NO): NO